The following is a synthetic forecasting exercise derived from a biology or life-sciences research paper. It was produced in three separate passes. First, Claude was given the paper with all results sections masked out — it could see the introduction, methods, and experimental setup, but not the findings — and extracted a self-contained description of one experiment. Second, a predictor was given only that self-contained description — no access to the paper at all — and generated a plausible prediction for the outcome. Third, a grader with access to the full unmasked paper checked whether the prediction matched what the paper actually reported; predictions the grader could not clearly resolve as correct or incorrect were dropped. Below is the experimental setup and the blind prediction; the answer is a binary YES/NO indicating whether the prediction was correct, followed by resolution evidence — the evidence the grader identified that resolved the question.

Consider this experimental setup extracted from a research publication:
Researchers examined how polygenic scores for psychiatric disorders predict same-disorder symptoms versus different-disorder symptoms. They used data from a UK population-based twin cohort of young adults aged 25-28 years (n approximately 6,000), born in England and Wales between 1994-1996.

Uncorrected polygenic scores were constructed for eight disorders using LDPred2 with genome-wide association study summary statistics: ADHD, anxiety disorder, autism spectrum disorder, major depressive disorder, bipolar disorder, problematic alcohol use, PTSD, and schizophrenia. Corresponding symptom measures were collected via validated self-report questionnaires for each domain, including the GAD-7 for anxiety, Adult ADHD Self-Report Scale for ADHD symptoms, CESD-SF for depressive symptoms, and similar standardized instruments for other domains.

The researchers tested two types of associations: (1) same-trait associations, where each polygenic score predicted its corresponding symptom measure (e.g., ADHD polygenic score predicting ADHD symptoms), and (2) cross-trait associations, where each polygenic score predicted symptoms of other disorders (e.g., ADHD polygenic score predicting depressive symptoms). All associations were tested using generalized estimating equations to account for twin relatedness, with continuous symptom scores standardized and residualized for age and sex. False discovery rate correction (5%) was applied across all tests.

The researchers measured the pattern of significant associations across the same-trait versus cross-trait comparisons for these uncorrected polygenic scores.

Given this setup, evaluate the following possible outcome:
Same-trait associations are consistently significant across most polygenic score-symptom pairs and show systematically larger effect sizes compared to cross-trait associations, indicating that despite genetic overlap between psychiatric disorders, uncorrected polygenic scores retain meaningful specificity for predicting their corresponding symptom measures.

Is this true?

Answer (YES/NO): NO